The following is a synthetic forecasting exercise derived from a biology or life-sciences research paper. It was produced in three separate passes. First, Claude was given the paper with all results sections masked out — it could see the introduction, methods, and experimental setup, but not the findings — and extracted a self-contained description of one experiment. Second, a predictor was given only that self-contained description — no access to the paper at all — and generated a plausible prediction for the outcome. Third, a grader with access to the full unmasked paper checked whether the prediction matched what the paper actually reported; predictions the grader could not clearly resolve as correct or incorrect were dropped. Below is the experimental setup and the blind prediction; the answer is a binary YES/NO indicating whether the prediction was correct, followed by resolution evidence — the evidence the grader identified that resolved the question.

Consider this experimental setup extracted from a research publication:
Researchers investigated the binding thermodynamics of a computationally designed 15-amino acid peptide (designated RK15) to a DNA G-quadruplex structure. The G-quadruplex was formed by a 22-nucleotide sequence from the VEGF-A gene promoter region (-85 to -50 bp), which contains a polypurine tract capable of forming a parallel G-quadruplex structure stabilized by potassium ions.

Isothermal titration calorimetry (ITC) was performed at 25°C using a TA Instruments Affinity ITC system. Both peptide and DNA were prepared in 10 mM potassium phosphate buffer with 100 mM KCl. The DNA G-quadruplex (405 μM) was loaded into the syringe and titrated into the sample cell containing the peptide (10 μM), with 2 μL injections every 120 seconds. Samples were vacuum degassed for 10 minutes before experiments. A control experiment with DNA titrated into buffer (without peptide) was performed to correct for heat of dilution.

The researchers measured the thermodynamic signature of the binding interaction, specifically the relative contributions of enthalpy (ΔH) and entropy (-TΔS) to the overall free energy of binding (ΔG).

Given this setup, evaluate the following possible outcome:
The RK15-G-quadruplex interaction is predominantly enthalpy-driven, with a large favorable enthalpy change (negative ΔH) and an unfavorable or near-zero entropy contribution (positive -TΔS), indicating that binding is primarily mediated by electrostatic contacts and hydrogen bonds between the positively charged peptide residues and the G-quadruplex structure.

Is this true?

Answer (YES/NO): YES